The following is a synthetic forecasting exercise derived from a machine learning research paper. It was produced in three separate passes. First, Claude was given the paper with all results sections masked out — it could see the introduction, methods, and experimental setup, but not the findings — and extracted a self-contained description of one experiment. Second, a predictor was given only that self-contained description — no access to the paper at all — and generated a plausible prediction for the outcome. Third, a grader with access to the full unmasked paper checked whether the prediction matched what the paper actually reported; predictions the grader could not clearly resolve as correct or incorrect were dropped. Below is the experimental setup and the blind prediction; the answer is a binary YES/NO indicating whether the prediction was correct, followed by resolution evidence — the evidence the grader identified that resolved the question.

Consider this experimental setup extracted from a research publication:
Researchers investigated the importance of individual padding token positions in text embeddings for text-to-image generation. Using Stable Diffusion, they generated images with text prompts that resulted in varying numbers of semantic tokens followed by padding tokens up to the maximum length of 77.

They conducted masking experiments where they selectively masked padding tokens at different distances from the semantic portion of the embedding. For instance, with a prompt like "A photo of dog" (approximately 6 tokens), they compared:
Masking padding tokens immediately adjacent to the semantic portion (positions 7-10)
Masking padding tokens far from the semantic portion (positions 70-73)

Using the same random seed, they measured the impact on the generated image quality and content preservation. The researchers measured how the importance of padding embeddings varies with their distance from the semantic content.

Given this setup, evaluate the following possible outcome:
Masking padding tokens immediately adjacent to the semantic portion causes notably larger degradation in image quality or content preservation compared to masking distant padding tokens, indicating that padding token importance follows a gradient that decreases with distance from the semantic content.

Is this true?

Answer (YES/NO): YES